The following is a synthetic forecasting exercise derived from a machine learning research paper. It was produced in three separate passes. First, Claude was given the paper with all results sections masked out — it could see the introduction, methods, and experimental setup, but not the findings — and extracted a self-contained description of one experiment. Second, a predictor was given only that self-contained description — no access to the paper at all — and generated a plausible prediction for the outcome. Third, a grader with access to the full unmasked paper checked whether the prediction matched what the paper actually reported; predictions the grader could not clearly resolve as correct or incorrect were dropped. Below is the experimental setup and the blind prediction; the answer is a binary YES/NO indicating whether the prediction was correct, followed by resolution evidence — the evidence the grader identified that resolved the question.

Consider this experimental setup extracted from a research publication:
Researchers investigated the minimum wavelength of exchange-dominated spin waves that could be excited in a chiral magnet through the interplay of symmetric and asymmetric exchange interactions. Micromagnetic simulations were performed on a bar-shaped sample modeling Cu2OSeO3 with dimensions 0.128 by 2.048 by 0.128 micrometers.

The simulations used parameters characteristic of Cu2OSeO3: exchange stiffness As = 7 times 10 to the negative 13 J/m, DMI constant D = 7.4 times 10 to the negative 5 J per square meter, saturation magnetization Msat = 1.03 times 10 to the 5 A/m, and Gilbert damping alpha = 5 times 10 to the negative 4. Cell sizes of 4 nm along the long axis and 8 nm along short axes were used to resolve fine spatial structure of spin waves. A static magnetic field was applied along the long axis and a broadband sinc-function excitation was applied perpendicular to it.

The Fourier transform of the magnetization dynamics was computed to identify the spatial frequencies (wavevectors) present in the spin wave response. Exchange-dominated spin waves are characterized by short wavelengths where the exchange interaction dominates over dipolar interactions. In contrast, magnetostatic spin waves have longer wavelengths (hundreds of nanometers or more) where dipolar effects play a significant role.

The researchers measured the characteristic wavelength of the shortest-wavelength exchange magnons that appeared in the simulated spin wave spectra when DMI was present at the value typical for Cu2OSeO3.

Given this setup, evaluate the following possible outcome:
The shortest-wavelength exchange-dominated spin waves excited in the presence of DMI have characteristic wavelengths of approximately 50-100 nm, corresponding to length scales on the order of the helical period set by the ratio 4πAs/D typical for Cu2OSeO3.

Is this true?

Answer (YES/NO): NO